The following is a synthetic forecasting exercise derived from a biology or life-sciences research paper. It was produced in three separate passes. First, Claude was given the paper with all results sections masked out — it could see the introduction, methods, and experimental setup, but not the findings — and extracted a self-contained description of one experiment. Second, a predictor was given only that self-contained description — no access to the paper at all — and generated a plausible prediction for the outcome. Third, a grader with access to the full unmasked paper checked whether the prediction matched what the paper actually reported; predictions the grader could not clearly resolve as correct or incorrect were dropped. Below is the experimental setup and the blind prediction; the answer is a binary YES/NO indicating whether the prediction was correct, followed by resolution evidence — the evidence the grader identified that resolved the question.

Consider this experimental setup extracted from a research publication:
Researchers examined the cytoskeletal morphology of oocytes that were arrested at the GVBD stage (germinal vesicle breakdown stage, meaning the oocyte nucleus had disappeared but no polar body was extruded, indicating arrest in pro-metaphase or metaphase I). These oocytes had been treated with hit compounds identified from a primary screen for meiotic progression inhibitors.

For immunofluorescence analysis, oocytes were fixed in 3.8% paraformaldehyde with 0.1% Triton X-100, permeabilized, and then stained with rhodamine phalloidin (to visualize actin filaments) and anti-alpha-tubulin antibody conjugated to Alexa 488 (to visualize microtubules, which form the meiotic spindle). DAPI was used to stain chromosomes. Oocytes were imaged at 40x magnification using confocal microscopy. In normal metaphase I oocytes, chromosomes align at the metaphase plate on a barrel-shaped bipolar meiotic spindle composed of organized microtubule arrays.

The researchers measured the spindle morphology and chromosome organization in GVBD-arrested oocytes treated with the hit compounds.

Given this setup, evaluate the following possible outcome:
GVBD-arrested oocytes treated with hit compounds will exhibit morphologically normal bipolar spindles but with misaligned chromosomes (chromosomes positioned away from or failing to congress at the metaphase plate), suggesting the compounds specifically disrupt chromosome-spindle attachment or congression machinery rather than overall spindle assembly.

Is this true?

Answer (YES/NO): NO